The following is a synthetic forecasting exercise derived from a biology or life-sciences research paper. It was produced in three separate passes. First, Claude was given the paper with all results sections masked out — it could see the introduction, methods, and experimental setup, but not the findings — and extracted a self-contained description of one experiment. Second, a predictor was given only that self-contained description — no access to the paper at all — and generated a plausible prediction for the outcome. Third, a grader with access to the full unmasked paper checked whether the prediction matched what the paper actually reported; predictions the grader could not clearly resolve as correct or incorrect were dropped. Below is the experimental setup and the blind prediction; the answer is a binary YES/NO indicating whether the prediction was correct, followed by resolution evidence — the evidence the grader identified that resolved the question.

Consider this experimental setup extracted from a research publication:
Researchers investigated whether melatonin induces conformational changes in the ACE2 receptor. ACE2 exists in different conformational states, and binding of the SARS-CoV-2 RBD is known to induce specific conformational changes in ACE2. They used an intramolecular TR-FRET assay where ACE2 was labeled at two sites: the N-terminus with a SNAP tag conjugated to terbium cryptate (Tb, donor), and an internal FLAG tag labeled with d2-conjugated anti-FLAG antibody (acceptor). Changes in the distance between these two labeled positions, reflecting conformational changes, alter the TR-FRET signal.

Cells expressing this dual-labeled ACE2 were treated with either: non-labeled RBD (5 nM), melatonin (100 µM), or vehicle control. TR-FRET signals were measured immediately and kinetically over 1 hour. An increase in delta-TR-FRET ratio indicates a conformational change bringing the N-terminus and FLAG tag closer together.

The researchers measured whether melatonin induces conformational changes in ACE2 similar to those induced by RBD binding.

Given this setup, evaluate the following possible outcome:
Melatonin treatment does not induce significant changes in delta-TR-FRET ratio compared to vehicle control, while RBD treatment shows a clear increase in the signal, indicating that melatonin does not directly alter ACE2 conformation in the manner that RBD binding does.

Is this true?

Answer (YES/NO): NO